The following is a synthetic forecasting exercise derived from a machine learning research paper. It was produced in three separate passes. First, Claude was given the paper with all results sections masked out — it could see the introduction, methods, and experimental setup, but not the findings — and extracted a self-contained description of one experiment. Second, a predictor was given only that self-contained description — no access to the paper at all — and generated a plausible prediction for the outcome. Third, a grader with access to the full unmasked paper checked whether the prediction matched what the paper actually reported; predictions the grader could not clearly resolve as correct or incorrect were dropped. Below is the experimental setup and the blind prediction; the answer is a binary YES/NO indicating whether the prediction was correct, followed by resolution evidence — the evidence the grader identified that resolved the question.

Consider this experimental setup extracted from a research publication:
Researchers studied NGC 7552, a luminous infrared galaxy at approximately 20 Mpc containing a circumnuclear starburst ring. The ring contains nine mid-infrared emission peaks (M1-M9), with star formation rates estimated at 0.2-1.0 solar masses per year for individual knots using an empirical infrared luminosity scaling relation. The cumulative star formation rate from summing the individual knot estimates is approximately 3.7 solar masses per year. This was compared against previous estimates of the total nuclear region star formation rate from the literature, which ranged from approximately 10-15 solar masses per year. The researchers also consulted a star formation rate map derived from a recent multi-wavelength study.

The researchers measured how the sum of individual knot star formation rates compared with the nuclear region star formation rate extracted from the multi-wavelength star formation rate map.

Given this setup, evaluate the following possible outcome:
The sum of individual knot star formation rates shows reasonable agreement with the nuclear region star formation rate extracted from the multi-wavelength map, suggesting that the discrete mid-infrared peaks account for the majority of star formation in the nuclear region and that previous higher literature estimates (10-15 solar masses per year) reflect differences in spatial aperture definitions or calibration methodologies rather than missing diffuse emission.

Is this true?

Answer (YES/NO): YES